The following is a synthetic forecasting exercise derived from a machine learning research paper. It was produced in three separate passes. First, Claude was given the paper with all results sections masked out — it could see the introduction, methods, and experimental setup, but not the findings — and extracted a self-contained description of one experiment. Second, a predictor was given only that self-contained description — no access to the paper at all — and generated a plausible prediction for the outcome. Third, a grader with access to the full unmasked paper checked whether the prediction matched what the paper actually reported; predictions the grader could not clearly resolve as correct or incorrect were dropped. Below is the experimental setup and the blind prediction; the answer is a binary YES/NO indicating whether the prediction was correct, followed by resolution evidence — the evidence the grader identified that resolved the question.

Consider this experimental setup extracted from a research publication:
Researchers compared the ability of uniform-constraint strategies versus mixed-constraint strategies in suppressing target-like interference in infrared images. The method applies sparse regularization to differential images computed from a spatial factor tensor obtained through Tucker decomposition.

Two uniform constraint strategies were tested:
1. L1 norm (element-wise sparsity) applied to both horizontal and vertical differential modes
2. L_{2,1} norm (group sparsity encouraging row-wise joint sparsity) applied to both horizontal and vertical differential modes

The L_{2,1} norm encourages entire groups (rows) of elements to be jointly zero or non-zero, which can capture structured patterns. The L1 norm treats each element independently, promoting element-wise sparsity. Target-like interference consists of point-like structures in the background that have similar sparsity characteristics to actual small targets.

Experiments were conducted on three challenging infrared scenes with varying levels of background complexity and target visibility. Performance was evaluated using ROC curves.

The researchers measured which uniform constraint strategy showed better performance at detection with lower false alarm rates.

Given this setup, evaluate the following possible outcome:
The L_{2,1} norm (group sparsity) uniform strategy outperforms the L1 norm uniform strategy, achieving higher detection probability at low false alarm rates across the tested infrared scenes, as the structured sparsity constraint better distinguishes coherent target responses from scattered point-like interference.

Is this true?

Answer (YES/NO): NO